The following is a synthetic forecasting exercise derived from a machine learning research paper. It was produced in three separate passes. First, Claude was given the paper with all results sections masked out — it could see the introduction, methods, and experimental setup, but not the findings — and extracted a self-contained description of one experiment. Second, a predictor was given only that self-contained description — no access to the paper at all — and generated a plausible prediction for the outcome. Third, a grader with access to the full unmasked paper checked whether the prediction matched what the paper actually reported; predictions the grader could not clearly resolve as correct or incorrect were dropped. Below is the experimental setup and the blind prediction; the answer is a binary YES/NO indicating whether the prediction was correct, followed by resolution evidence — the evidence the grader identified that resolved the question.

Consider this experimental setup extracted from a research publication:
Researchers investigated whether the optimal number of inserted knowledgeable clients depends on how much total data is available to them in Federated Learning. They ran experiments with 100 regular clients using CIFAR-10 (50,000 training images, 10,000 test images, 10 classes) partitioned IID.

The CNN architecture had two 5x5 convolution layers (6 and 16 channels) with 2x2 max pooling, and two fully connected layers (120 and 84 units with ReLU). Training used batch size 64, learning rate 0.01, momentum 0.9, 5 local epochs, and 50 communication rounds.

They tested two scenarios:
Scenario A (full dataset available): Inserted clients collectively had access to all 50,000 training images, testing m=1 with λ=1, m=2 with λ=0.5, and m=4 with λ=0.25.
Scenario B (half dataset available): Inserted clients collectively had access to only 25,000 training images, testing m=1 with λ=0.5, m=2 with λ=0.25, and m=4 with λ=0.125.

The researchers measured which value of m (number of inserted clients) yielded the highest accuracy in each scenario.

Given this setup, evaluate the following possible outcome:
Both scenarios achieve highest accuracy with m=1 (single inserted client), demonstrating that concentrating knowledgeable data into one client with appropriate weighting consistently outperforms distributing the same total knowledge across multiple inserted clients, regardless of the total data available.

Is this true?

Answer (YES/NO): NO